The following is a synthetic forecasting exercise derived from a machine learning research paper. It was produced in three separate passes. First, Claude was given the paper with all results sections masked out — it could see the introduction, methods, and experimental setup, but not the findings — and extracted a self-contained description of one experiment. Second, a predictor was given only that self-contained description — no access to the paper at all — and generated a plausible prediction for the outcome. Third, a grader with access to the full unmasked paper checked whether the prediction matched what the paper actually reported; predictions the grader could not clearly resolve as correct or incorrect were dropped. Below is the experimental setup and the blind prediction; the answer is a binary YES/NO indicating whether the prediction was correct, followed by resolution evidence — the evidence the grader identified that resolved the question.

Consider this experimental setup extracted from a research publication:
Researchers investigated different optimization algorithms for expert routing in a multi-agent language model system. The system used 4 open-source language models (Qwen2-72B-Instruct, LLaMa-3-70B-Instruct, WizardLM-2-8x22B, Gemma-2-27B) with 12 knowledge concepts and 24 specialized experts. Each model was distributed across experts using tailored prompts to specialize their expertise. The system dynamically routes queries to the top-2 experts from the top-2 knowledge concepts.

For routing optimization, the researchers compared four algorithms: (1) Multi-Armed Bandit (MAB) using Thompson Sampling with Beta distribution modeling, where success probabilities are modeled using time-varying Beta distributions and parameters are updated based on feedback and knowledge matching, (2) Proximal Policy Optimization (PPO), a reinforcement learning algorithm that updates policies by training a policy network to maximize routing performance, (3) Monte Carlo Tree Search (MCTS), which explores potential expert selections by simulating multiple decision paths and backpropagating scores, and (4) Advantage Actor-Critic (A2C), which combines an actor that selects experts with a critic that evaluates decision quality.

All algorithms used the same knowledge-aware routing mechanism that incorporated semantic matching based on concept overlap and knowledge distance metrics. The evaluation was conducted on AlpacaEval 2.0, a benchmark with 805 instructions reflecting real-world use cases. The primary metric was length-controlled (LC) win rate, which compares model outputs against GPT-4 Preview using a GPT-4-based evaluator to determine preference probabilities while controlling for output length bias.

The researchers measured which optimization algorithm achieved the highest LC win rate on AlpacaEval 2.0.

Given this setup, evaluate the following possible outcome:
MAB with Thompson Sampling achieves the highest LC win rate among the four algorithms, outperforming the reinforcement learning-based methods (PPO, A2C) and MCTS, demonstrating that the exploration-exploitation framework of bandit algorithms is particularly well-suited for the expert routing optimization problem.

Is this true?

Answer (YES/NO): YES